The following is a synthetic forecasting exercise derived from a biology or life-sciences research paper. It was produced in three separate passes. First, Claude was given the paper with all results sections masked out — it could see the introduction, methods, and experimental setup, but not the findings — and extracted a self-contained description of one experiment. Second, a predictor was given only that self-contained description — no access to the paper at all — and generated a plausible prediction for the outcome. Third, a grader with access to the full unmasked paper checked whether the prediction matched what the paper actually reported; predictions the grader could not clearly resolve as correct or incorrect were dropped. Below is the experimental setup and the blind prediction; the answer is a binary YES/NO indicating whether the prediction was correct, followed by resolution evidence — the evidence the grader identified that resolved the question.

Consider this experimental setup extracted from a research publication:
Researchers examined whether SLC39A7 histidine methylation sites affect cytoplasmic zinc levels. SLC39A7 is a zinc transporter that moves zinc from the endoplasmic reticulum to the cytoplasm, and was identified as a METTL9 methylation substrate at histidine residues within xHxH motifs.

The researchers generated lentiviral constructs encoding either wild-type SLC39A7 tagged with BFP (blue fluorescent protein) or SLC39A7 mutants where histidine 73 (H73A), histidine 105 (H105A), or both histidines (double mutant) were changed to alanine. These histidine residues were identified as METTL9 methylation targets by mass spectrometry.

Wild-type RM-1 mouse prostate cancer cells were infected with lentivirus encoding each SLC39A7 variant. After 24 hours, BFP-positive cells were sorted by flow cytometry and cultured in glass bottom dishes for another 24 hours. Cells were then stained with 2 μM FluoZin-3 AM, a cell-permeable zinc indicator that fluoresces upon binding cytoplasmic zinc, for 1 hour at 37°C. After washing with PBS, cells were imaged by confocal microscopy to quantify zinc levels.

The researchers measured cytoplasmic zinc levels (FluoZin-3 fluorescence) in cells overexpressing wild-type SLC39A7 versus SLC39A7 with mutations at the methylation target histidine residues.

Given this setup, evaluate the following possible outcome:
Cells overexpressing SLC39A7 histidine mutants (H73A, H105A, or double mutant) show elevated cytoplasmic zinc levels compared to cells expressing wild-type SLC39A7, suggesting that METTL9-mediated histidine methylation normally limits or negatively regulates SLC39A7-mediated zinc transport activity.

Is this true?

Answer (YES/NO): NO